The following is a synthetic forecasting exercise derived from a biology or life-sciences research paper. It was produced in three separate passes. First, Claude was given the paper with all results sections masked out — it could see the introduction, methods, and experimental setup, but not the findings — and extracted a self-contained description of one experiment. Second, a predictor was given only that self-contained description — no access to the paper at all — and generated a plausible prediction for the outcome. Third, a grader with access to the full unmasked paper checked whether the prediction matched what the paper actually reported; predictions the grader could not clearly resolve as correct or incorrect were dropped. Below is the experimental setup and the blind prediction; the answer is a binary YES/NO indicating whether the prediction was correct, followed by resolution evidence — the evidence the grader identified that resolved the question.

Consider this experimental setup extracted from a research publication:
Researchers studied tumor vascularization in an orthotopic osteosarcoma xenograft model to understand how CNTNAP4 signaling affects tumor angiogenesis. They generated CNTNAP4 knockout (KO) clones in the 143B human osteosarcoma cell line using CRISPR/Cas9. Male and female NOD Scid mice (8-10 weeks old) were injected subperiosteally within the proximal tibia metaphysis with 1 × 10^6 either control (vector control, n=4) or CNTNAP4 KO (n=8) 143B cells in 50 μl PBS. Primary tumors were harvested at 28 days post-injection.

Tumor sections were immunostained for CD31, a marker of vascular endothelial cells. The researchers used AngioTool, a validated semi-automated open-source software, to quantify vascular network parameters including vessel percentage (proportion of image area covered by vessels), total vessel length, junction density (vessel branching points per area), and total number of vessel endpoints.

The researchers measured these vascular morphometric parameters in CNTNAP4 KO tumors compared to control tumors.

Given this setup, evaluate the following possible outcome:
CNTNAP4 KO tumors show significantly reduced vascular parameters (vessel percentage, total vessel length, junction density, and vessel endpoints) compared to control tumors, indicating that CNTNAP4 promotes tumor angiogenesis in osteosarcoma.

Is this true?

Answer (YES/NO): YES